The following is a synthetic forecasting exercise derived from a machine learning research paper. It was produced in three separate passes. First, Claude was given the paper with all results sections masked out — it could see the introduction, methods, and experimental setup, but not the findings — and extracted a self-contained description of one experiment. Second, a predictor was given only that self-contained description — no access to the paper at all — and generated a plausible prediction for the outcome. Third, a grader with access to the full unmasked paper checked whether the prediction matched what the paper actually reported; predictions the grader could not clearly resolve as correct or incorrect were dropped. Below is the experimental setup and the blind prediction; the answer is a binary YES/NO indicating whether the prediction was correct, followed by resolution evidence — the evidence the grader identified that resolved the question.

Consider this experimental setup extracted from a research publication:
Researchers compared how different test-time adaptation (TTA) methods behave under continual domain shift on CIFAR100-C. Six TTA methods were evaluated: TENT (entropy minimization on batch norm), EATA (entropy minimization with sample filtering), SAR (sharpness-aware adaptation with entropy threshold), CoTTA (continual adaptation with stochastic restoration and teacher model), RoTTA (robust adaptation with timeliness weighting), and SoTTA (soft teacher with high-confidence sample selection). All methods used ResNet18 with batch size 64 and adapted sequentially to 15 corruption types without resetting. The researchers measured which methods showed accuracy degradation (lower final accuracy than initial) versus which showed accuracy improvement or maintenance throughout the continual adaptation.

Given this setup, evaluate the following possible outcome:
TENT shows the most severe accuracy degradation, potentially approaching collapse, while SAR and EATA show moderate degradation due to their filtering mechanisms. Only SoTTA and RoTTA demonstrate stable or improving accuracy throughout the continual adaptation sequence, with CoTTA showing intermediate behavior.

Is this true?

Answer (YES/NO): NO